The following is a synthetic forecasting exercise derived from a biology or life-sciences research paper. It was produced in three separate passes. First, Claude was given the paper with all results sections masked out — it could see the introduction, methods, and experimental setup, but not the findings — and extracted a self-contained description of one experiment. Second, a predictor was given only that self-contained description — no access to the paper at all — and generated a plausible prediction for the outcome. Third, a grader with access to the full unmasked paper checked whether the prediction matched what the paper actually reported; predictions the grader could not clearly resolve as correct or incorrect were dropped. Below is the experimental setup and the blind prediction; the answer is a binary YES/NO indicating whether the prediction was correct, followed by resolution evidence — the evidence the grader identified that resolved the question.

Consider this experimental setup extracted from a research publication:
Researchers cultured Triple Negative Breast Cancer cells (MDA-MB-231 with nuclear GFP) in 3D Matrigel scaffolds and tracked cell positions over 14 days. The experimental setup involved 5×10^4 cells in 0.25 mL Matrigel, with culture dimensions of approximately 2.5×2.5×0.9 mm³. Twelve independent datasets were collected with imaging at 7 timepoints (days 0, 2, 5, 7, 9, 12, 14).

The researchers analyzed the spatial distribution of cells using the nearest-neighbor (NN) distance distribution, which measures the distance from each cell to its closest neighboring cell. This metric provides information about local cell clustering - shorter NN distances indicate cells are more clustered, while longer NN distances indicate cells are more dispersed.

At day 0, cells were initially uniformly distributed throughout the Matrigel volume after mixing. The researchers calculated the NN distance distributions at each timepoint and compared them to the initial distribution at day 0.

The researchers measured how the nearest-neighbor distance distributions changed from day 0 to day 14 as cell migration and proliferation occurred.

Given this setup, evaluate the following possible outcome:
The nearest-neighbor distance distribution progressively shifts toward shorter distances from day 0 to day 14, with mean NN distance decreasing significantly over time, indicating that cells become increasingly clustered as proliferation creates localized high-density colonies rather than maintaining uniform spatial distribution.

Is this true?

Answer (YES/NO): YES